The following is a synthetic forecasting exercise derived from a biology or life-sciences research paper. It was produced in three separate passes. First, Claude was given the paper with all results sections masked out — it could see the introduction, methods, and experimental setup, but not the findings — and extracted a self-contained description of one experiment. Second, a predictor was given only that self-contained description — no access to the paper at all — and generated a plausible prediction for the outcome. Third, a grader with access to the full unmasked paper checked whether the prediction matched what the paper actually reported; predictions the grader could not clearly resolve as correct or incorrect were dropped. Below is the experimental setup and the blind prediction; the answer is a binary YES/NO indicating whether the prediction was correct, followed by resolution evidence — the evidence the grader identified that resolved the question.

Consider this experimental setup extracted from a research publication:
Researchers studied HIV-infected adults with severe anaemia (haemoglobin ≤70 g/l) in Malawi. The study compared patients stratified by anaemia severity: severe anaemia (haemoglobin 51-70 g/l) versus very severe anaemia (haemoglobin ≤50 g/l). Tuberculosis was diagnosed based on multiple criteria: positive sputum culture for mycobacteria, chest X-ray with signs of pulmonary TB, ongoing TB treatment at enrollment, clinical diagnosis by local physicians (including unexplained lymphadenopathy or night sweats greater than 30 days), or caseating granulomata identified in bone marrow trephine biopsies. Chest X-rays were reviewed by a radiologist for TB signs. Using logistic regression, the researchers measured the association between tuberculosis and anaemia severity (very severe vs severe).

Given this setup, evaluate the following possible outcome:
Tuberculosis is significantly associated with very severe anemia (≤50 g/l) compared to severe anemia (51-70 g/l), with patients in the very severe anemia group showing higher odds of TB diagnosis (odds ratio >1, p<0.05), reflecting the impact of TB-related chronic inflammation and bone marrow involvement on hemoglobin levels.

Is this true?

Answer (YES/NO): NO